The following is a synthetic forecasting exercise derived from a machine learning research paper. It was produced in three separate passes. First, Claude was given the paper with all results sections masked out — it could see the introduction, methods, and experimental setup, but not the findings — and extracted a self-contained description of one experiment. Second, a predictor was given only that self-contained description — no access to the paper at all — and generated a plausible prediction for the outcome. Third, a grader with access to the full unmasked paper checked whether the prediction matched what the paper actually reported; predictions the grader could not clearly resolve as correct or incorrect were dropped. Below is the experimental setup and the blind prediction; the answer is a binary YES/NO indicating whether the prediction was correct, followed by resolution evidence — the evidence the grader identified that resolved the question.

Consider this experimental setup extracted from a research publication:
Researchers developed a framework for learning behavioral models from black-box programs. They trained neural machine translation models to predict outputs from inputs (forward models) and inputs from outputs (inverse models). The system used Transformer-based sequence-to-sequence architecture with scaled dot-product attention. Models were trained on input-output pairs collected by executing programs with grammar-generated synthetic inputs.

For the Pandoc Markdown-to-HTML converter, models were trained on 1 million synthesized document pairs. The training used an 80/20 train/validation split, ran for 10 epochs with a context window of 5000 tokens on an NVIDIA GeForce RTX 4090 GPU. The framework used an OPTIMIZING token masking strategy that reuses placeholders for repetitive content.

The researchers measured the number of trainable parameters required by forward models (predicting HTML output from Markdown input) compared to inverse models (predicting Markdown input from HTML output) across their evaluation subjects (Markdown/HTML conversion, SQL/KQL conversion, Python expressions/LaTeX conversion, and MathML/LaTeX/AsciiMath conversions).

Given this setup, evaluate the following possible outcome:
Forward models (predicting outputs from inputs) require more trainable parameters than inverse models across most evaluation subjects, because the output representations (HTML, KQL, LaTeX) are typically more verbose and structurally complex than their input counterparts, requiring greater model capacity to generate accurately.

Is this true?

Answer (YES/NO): YES